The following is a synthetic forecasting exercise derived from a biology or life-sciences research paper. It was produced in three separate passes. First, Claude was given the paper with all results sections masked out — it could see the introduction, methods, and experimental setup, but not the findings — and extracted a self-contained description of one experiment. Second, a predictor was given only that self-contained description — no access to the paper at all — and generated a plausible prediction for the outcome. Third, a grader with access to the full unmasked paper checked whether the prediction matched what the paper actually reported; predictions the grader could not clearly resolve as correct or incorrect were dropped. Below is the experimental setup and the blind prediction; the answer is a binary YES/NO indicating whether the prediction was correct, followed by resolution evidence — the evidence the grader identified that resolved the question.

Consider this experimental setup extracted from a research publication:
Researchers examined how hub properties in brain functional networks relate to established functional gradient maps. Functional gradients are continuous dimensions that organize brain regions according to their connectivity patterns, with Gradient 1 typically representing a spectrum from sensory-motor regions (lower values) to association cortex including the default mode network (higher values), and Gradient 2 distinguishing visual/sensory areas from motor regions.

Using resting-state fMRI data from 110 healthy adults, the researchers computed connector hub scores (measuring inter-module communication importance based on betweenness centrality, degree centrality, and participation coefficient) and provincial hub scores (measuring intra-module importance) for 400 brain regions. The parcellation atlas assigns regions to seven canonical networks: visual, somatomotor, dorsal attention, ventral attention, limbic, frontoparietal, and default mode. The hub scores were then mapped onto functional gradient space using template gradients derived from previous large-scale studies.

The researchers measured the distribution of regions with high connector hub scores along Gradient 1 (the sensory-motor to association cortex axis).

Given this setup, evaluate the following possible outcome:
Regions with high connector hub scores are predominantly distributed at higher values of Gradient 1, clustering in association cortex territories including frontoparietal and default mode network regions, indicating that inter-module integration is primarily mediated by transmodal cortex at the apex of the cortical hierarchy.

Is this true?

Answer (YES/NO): NO